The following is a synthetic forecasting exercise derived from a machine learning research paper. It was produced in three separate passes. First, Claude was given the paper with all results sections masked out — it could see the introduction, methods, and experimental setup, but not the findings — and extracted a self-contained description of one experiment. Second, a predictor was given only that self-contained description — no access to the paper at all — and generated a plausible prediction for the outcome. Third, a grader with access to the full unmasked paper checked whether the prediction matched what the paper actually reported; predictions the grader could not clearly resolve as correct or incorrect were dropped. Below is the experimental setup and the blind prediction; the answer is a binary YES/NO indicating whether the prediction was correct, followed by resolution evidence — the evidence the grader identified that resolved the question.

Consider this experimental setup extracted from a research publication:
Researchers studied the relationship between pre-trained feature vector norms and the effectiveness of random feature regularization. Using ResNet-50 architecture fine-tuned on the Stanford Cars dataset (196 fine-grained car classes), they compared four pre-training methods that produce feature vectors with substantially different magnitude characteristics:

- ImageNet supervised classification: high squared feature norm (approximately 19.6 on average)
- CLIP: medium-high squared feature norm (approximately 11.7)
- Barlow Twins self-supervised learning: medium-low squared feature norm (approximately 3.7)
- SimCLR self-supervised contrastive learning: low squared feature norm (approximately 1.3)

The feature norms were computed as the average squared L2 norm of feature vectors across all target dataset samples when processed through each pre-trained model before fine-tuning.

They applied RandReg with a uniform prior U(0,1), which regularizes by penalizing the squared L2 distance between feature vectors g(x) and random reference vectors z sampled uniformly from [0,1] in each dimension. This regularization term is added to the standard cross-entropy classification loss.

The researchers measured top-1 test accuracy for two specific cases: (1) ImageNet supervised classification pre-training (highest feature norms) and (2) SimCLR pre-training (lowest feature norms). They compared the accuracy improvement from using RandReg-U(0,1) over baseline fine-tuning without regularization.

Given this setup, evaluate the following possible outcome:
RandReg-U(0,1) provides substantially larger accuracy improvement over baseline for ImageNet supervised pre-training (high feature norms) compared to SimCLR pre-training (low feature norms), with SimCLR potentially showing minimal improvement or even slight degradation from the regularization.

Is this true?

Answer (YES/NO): YES